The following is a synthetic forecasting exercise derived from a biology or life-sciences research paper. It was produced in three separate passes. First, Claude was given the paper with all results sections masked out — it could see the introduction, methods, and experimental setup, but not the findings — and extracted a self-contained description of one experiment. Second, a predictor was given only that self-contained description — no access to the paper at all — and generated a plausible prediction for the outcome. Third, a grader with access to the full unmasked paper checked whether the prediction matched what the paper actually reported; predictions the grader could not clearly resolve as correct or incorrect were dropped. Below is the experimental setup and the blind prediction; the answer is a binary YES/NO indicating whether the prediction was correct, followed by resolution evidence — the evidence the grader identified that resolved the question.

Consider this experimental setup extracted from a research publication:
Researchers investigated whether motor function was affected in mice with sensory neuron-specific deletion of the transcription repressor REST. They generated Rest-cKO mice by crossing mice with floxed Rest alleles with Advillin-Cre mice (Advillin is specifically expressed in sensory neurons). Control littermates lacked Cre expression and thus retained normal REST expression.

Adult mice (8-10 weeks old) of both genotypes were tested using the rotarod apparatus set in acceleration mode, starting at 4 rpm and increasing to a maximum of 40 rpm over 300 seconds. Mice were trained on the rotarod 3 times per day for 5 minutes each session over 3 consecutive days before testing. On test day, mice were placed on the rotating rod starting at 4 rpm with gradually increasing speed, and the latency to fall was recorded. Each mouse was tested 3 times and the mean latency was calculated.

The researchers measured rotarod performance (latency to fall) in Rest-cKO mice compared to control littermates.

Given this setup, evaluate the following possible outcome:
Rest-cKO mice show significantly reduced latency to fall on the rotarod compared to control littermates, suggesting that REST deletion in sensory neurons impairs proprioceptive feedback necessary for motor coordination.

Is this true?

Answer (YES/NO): NO